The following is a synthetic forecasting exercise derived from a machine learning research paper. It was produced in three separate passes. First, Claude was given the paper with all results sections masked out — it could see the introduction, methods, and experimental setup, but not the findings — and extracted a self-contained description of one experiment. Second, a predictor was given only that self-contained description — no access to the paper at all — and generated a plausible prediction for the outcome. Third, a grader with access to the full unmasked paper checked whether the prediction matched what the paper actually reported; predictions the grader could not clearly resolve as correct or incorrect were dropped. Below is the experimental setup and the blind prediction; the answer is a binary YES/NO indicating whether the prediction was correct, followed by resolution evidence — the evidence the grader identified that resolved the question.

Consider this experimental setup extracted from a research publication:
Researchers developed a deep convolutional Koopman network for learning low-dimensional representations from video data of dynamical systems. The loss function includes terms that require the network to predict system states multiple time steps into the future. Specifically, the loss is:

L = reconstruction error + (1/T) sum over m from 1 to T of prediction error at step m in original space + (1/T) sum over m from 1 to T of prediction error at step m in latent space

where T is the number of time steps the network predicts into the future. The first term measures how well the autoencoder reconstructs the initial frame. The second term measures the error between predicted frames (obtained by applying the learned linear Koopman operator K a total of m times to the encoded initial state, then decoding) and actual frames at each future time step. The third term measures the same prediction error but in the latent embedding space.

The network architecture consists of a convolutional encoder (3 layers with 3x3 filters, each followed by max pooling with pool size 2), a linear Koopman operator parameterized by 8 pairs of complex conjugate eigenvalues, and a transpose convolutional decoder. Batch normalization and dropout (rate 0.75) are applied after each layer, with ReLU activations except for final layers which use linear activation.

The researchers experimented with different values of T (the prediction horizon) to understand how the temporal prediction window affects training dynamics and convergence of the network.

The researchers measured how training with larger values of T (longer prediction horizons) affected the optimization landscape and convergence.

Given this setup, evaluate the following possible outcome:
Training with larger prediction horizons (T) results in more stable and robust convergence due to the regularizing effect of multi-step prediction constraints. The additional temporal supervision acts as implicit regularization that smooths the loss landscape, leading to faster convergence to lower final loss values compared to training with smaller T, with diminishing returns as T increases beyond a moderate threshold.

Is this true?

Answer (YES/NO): NO